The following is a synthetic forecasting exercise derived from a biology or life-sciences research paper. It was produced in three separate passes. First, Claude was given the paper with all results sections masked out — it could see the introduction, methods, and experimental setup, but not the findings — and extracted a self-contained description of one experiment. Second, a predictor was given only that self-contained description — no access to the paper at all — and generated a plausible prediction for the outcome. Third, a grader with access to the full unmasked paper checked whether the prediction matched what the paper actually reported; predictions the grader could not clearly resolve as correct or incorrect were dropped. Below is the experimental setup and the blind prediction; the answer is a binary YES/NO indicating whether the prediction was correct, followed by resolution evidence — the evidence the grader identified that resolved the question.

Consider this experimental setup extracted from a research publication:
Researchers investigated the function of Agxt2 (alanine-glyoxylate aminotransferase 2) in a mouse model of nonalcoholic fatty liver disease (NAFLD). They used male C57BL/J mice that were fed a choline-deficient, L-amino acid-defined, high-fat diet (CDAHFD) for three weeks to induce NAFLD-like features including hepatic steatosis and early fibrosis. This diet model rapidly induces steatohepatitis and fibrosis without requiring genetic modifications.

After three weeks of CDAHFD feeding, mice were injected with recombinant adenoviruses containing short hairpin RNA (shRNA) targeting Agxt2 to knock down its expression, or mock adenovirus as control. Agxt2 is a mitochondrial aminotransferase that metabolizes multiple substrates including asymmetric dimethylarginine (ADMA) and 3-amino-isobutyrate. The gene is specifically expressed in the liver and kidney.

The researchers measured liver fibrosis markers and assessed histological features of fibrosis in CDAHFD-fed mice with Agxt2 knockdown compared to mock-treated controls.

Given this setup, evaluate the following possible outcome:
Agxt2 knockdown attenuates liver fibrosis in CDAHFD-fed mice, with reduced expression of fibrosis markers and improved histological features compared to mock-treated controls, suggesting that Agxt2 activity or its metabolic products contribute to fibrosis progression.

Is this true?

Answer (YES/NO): NO